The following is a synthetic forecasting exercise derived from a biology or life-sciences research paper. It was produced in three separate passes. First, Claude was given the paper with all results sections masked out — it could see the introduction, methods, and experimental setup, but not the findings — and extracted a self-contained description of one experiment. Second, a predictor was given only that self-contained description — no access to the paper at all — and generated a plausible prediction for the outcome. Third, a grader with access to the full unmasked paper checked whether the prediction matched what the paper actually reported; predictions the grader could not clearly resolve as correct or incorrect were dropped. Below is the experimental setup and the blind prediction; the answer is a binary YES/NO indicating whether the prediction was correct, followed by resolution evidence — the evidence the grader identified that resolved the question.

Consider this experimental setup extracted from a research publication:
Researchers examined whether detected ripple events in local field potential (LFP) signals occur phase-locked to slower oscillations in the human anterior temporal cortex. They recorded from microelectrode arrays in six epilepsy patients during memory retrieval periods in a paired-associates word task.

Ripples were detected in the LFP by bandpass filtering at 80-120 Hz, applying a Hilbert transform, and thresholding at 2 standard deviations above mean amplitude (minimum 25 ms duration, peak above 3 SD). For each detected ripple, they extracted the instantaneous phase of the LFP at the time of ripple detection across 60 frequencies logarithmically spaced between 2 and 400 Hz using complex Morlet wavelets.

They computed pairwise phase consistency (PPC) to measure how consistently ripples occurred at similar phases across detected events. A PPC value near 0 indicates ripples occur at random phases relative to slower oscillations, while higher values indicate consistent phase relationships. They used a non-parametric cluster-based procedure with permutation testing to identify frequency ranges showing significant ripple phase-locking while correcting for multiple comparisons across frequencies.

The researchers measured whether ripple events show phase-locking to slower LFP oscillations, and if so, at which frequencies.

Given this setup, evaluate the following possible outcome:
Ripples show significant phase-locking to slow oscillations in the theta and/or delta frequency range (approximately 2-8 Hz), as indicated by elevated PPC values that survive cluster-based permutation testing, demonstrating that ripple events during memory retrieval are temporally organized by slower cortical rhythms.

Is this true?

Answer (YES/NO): YES